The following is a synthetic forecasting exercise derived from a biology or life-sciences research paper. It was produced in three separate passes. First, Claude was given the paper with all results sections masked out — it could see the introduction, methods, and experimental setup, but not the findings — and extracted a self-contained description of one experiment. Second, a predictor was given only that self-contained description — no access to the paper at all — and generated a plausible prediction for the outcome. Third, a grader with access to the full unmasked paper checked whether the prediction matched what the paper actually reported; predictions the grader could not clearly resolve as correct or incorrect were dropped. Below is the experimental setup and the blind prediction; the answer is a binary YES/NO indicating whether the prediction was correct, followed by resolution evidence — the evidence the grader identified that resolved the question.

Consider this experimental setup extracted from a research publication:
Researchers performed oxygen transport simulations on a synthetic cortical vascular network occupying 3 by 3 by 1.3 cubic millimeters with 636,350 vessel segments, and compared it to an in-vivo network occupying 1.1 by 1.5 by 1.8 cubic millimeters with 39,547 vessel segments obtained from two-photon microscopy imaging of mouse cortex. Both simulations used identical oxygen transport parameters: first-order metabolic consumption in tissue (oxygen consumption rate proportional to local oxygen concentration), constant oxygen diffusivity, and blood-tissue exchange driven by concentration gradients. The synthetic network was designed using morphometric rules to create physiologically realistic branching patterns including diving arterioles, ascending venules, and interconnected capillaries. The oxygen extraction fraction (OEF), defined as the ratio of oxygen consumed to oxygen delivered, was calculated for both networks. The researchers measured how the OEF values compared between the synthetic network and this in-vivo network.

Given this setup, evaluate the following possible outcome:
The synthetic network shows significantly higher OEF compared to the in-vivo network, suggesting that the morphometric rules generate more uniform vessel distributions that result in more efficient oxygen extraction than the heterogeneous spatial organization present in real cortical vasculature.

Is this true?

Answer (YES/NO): NO